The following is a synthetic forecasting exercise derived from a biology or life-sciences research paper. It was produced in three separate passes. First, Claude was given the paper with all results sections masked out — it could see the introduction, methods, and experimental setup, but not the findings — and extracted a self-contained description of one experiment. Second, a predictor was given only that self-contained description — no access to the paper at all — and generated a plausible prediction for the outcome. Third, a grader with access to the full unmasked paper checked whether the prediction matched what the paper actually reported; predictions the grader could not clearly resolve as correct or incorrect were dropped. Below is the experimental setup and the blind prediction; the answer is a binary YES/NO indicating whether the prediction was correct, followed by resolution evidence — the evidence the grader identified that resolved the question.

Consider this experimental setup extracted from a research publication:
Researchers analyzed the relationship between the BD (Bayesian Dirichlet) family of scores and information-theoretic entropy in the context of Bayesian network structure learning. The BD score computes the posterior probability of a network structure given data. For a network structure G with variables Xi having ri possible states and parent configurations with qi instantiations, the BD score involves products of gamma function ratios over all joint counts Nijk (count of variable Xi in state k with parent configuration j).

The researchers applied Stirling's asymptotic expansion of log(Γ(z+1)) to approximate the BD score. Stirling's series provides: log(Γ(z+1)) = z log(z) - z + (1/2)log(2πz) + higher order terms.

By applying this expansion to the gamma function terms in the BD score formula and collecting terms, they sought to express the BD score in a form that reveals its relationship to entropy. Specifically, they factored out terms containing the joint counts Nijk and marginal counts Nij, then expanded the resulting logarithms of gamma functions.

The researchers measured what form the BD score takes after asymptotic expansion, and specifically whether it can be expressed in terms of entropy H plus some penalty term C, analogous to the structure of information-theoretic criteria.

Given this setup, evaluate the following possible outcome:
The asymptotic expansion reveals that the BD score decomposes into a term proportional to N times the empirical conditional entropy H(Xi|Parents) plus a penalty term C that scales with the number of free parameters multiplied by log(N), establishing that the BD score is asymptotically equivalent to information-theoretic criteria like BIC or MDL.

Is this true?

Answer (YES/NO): NO